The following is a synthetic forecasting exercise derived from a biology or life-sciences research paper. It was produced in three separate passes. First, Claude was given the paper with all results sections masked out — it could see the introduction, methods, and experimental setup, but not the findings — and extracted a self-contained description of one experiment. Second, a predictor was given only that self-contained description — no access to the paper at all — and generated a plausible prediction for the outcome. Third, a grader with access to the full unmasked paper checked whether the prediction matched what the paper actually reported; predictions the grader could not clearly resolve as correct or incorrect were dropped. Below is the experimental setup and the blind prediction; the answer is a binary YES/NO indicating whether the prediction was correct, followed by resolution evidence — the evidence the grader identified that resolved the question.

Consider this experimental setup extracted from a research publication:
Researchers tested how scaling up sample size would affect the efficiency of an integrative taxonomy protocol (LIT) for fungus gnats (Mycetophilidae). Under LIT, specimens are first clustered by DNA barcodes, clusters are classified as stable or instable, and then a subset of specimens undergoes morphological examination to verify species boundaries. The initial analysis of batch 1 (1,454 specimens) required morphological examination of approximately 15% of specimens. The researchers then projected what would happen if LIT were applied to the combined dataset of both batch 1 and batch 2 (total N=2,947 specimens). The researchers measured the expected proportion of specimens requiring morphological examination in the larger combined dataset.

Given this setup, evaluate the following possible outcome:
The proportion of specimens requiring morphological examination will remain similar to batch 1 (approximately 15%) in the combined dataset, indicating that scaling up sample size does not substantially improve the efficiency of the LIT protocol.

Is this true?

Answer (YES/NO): NO